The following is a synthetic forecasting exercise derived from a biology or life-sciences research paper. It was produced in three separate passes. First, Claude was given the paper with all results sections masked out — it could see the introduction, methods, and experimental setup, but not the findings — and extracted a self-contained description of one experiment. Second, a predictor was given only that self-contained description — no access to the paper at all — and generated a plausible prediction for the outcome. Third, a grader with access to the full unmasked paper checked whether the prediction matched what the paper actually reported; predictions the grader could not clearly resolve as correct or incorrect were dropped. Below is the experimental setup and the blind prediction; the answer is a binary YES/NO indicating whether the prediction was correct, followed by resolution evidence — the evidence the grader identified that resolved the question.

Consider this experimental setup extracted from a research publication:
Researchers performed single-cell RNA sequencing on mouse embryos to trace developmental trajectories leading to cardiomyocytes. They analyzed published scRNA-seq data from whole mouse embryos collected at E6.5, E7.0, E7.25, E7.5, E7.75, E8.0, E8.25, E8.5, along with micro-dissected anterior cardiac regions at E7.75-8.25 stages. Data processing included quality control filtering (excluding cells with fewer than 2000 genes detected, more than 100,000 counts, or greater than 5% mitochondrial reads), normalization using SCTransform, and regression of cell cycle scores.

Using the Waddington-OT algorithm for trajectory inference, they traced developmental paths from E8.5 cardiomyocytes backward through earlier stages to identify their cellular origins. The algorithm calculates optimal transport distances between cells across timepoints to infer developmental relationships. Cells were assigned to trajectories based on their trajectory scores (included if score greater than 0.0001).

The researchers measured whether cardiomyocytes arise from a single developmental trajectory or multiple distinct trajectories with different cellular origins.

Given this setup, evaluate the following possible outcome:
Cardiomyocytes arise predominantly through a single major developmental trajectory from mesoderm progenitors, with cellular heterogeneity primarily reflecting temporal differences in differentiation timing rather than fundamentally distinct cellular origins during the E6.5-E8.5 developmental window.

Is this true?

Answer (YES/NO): NO